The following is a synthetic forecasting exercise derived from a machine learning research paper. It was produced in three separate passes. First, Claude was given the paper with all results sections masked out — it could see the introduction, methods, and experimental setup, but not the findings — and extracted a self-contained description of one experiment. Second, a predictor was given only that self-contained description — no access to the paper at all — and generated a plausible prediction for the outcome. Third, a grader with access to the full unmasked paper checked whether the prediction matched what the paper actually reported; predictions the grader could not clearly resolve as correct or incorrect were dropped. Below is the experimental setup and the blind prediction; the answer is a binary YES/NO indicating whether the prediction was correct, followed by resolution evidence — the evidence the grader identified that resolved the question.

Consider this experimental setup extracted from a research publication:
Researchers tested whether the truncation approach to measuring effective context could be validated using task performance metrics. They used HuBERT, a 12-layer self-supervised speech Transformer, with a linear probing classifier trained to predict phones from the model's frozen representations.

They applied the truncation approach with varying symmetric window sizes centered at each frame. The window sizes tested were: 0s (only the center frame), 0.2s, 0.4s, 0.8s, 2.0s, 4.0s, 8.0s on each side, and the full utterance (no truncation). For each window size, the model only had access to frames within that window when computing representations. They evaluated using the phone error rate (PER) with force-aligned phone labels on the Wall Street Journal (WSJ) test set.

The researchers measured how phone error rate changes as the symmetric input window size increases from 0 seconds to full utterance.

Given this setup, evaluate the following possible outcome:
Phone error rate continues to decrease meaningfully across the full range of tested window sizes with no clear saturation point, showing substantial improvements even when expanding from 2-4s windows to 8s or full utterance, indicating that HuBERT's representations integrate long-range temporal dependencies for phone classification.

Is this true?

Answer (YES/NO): NO